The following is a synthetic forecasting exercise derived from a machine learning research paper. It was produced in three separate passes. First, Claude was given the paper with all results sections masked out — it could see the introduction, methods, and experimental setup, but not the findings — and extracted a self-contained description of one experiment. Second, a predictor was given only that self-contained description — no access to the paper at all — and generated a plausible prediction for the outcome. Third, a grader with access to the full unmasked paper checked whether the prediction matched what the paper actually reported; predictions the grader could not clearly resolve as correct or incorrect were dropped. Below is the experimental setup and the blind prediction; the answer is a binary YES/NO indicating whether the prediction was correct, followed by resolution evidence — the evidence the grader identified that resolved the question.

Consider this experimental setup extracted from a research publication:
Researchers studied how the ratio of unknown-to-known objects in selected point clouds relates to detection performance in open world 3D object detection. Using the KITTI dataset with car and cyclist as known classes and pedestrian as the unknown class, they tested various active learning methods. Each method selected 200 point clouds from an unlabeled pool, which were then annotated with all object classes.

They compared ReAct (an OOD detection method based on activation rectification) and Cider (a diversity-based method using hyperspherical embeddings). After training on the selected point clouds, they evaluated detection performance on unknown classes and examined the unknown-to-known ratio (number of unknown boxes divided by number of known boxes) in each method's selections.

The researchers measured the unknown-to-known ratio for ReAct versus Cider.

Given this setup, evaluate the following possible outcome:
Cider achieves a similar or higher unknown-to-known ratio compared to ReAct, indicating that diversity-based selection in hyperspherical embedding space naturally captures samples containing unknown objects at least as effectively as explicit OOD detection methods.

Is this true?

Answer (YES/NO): NO